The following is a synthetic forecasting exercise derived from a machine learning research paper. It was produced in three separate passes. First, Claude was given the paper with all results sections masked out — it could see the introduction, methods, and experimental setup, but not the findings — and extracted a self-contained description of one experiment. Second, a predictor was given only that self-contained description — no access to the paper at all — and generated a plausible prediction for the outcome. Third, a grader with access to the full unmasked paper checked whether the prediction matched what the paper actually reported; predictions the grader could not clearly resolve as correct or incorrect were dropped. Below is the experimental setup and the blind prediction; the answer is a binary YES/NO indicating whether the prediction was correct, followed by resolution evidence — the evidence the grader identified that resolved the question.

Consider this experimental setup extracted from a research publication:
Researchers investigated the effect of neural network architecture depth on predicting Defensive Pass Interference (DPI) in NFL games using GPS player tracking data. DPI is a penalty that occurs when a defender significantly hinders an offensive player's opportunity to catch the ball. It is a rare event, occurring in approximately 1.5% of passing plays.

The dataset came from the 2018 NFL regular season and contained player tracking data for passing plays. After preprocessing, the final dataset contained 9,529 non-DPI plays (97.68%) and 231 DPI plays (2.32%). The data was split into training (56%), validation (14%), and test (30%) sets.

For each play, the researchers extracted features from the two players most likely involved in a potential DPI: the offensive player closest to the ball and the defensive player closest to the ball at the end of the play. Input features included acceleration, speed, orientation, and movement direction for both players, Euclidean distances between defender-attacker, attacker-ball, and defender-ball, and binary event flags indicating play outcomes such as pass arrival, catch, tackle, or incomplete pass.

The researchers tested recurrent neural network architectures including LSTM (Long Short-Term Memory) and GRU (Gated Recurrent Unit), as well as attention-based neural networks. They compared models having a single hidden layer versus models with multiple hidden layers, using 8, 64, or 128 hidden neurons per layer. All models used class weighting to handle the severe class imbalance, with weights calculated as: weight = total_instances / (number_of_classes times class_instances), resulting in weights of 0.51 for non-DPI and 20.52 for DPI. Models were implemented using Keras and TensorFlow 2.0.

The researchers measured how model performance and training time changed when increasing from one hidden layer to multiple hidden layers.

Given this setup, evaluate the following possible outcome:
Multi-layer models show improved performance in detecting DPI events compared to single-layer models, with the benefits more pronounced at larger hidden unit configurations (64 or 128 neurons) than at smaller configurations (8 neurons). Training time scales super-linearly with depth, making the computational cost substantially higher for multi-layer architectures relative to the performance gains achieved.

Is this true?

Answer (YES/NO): NO